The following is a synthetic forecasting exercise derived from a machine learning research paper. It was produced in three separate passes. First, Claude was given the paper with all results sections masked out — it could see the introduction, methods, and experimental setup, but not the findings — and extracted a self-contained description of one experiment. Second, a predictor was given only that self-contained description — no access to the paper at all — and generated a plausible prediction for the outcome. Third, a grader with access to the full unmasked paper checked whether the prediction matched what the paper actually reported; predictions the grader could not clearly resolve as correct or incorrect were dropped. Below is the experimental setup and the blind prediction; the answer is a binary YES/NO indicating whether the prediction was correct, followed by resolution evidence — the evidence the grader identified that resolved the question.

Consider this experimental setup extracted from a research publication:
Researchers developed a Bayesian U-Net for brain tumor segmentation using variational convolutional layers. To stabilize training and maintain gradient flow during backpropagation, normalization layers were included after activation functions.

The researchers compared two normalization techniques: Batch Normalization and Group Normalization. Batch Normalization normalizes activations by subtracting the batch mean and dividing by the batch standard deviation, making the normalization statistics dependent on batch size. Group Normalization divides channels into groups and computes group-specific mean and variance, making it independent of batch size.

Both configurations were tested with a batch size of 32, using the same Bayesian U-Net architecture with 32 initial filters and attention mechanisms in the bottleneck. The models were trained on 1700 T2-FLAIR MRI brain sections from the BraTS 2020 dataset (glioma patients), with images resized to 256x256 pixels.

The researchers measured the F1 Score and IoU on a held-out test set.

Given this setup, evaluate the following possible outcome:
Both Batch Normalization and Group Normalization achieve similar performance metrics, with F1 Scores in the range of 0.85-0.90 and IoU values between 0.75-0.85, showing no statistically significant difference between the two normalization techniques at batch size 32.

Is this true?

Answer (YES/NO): NO